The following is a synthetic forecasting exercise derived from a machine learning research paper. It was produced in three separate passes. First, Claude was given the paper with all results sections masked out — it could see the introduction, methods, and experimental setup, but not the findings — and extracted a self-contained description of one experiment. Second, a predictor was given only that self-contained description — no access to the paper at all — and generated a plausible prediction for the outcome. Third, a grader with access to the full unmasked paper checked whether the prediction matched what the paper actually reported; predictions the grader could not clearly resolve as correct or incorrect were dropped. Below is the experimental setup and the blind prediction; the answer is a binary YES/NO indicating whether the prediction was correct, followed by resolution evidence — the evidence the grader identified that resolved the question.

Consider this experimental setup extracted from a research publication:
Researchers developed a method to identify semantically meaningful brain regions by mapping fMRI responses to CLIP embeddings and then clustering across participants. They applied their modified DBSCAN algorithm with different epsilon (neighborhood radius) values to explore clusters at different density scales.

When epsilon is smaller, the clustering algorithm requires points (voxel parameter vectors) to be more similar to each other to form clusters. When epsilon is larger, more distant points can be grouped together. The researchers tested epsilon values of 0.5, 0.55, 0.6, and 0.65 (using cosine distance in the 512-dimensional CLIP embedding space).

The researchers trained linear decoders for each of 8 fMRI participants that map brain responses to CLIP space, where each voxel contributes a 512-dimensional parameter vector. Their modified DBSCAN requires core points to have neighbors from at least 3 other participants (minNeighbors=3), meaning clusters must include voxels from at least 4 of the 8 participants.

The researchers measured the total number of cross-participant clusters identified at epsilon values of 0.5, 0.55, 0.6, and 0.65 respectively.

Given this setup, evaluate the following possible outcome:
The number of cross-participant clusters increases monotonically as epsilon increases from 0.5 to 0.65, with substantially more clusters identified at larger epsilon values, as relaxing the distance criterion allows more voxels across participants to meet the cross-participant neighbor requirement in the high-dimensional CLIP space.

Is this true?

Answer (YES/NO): NO